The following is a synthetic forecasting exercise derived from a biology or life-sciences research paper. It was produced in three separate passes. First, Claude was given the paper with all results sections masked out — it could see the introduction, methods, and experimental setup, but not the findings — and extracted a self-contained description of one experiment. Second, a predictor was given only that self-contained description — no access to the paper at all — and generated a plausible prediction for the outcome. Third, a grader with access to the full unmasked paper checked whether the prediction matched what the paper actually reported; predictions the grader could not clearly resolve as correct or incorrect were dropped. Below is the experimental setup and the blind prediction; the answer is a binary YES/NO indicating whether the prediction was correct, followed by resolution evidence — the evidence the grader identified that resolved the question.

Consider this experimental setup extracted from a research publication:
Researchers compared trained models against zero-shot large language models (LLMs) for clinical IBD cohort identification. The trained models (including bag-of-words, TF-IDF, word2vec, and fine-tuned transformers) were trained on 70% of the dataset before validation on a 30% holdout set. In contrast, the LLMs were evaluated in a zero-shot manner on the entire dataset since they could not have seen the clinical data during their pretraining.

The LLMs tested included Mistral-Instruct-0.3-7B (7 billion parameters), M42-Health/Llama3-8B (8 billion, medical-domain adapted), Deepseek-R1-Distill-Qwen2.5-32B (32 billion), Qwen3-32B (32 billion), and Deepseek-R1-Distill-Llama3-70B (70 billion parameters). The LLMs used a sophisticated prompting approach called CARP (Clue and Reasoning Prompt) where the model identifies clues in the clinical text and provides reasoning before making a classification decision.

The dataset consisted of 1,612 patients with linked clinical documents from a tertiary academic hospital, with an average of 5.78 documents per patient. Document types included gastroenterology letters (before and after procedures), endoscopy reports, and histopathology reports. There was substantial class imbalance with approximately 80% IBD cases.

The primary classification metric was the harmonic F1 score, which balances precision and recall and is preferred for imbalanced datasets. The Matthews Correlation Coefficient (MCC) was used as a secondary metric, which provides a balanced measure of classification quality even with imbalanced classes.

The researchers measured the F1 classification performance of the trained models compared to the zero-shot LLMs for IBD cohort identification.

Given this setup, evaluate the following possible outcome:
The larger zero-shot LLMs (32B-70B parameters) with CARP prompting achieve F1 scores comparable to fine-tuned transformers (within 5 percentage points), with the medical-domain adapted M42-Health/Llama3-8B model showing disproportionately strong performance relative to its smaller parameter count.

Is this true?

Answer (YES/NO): NO